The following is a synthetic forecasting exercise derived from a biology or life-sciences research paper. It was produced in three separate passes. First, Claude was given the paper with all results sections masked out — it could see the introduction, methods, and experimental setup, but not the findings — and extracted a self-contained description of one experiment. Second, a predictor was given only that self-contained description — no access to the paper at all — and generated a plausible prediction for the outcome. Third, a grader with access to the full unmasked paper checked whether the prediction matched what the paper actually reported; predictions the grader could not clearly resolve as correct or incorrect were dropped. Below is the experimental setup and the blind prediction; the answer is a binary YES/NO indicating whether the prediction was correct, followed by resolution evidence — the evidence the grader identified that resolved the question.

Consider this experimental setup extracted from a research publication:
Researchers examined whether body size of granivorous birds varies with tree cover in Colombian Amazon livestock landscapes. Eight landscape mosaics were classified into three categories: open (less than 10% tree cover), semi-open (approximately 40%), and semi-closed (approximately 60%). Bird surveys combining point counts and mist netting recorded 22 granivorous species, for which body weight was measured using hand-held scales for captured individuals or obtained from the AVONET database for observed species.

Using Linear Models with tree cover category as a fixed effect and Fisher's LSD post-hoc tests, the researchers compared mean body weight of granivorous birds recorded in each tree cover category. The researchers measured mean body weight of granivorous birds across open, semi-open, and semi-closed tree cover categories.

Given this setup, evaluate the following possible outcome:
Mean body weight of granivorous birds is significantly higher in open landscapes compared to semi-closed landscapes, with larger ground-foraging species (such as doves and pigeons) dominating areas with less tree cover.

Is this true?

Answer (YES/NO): NO